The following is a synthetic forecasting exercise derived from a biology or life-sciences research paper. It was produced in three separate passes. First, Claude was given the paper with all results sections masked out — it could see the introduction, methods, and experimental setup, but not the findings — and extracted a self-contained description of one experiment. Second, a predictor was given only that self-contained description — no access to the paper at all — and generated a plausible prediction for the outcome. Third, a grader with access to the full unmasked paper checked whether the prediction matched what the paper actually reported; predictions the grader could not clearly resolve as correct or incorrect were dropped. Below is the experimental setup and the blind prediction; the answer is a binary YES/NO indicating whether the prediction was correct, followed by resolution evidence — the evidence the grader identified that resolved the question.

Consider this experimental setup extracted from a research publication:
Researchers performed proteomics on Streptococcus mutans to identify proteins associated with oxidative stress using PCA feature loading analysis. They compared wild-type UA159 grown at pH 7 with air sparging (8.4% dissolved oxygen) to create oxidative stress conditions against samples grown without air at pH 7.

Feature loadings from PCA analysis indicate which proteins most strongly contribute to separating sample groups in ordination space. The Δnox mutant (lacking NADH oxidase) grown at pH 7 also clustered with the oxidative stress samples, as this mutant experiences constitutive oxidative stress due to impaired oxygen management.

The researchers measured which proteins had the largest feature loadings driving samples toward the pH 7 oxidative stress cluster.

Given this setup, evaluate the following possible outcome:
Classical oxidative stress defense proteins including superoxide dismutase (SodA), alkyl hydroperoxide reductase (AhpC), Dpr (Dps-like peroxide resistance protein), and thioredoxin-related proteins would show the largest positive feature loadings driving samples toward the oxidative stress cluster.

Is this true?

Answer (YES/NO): NO